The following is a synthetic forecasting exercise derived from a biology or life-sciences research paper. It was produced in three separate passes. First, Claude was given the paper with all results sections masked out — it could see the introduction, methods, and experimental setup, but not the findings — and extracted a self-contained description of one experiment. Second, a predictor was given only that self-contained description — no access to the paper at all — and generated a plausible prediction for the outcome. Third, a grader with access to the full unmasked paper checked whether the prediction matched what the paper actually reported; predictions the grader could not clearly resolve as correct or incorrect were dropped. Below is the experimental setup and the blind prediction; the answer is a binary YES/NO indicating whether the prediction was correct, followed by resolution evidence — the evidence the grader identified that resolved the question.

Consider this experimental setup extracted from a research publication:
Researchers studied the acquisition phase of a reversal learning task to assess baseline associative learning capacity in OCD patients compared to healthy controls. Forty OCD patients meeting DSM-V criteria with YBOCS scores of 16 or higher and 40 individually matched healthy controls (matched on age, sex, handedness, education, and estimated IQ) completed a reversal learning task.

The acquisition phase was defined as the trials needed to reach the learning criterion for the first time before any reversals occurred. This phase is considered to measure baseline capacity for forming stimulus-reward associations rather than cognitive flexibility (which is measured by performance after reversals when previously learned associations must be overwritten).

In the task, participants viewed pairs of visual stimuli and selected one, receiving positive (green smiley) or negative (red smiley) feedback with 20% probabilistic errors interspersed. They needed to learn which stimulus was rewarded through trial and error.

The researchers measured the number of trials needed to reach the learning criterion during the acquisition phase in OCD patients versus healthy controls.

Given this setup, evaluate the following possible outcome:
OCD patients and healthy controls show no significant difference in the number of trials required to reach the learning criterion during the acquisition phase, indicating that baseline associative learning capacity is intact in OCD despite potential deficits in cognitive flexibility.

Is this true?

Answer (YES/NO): YES